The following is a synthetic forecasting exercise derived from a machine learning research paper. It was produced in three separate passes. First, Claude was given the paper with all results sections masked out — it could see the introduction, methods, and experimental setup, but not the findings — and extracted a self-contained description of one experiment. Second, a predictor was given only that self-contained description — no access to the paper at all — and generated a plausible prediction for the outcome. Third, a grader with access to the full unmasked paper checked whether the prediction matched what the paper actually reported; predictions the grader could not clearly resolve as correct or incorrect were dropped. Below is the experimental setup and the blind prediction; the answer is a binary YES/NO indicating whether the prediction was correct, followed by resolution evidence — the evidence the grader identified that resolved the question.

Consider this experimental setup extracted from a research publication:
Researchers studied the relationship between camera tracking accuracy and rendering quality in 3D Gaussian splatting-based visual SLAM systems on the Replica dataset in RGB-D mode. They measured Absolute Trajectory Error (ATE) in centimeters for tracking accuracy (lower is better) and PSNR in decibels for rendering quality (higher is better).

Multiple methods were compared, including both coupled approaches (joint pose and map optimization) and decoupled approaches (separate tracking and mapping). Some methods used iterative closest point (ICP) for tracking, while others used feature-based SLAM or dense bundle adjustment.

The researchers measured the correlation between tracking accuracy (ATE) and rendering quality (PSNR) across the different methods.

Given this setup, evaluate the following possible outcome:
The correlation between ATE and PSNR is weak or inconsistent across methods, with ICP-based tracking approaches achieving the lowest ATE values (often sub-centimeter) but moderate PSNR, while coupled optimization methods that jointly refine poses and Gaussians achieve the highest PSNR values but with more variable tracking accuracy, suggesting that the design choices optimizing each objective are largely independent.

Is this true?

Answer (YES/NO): NO